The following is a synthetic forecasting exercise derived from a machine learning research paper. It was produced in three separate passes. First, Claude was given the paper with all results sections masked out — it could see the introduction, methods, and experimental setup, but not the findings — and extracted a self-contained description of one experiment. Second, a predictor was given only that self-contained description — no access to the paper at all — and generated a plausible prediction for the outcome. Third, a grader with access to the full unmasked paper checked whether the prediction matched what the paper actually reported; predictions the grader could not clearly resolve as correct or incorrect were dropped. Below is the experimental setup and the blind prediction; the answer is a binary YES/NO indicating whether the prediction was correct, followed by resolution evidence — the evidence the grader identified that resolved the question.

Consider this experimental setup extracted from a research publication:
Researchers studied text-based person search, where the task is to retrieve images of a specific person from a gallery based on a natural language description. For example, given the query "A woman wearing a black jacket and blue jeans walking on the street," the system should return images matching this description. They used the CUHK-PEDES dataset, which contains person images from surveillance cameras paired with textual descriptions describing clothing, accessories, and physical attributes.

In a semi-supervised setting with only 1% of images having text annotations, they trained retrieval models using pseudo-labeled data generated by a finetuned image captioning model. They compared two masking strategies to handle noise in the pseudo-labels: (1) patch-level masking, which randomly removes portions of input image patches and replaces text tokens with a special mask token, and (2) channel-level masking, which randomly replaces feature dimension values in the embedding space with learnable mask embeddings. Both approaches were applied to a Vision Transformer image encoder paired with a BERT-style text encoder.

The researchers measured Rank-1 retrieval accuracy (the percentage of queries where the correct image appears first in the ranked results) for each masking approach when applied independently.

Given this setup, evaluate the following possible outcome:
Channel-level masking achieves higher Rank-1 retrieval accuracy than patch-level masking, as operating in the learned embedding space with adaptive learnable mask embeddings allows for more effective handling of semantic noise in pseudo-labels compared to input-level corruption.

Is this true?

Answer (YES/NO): NO